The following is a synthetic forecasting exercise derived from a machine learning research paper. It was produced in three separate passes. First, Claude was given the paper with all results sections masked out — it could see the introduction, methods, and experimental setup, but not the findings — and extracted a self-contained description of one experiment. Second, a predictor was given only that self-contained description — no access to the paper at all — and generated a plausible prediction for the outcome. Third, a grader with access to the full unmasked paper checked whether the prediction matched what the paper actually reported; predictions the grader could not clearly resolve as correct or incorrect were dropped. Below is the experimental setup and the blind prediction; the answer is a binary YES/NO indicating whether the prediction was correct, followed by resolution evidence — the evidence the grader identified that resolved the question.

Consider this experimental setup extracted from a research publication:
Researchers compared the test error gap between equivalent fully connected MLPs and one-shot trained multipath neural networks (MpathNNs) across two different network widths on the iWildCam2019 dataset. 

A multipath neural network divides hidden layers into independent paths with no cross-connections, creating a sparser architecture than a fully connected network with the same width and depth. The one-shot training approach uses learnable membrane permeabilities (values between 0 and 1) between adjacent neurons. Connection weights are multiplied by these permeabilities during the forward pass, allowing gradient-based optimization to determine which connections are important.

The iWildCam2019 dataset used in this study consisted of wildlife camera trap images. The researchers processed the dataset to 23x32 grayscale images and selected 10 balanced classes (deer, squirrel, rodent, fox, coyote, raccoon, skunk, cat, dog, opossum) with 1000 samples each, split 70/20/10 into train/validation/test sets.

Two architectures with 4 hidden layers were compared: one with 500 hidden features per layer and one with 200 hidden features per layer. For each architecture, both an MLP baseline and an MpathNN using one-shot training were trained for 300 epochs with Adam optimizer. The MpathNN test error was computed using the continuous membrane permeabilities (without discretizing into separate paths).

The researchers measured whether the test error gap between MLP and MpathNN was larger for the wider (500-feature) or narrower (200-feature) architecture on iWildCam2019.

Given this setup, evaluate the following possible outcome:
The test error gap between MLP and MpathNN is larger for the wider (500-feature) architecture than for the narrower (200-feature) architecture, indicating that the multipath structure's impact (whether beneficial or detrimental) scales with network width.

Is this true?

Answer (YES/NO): NO